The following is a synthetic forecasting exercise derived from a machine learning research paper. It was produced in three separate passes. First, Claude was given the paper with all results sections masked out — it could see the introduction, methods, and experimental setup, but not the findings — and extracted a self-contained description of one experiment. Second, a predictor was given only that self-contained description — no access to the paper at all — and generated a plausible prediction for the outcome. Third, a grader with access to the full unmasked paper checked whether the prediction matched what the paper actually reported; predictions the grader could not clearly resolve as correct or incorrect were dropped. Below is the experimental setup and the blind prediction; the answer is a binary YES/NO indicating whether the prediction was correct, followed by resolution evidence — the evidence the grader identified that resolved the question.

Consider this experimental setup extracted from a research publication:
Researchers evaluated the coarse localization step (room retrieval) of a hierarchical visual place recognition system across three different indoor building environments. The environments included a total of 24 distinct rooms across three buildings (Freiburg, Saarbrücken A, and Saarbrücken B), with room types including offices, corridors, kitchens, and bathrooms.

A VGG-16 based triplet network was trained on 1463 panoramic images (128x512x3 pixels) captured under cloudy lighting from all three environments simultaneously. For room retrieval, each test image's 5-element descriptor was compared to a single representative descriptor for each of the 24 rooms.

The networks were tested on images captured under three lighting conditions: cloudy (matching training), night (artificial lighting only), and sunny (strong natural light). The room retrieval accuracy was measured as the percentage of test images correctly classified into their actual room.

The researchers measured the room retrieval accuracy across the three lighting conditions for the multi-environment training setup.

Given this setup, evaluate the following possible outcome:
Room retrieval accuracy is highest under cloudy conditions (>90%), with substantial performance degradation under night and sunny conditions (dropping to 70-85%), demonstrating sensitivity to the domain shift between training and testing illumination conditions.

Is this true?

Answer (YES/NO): NO